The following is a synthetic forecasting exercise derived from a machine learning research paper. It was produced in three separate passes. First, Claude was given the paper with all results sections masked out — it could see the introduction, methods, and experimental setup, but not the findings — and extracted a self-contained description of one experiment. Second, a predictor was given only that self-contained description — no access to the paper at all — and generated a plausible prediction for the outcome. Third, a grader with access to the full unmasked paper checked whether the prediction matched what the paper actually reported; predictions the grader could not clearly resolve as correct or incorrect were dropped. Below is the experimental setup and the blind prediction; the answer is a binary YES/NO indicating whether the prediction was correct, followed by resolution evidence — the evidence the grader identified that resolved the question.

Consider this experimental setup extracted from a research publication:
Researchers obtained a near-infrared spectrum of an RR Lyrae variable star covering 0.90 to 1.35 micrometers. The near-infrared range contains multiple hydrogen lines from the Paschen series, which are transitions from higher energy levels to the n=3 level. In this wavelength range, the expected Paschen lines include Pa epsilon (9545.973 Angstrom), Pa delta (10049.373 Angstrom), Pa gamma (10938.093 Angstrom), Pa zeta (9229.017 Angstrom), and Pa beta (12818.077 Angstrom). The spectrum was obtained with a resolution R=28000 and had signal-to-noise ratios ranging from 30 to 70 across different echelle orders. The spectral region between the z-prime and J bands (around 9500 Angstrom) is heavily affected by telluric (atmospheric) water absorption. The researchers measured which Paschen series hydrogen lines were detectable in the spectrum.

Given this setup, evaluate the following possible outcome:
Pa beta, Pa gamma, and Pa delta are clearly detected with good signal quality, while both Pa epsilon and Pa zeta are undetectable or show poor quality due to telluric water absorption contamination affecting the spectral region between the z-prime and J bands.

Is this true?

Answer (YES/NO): NO